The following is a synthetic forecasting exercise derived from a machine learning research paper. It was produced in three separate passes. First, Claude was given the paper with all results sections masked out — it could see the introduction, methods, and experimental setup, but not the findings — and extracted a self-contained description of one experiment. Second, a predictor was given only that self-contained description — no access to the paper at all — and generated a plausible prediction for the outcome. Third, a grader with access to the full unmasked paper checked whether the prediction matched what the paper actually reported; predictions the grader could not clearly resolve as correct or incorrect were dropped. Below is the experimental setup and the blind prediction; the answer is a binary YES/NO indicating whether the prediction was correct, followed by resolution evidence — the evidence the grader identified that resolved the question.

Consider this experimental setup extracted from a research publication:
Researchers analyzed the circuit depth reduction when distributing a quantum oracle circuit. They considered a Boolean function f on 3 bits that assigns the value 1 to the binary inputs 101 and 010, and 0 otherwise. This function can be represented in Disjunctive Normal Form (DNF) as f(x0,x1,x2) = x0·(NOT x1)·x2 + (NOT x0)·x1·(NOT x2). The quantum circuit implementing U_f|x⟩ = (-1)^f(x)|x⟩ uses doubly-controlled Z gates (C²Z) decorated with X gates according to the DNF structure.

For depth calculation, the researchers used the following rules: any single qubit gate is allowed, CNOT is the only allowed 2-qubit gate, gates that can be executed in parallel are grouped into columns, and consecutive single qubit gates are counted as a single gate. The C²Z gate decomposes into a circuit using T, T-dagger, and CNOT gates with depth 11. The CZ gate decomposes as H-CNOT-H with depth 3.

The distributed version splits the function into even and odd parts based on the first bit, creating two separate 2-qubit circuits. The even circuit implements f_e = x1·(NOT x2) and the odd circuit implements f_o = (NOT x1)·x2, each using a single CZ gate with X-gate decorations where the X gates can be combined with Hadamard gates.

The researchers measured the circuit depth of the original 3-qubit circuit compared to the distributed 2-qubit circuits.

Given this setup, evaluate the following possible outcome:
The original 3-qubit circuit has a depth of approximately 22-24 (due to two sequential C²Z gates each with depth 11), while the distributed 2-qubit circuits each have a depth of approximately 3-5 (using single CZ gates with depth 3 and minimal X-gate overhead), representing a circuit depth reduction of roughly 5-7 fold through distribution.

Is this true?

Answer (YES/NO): NO